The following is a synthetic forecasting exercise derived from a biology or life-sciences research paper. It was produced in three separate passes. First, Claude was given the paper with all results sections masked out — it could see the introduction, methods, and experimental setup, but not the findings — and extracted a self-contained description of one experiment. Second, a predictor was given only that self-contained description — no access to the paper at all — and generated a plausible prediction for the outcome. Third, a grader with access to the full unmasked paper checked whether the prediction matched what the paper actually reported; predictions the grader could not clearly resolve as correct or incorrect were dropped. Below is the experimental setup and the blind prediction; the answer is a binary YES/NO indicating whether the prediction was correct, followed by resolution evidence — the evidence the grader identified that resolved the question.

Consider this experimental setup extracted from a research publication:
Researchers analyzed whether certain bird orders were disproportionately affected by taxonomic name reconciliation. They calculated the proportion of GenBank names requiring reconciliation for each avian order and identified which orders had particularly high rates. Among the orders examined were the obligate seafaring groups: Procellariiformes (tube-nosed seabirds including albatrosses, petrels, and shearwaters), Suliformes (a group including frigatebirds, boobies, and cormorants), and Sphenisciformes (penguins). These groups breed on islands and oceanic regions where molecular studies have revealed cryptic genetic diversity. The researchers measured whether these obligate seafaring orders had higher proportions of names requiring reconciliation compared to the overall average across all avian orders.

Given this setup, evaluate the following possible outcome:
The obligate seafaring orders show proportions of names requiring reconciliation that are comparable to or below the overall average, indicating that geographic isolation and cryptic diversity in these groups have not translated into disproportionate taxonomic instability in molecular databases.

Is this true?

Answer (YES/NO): NO